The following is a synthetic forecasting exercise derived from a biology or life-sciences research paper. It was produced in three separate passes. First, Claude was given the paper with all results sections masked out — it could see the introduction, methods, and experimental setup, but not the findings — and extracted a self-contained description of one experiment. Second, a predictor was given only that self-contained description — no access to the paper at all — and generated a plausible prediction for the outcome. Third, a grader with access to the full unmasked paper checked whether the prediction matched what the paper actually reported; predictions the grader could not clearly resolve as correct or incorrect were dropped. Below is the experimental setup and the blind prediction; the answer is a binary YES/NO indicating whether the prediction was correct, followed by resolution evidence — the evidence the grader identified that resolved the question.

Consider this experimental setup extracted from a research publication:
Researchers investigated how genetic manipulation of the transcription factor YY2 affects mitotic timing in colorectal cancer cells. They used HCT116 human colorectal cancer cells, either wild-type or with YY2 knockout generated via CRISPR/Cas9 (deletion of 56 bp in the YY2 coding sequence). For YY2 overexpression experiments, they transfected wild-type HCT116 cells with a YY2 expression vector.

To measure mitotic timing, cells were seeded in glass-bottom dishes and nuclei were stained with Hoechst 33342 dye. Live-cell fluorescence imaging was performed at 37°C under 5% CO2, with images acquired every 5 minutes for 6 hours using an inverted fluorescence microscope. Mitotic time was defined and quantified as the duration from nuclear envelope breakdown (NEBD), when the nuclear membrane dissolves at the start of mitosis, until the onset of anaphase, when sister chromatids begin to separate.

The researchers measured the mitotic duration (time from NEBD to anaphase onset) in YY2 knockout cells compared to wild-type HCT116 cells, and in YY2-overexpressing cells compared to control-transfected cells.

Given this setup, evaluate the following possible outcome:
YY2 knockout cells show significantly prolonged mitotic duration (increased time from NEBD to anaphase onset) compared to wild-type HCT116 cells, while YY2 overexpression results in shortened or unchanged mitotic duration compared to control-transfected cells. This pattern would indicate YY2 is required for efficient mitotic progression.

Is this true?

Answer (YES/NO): NO